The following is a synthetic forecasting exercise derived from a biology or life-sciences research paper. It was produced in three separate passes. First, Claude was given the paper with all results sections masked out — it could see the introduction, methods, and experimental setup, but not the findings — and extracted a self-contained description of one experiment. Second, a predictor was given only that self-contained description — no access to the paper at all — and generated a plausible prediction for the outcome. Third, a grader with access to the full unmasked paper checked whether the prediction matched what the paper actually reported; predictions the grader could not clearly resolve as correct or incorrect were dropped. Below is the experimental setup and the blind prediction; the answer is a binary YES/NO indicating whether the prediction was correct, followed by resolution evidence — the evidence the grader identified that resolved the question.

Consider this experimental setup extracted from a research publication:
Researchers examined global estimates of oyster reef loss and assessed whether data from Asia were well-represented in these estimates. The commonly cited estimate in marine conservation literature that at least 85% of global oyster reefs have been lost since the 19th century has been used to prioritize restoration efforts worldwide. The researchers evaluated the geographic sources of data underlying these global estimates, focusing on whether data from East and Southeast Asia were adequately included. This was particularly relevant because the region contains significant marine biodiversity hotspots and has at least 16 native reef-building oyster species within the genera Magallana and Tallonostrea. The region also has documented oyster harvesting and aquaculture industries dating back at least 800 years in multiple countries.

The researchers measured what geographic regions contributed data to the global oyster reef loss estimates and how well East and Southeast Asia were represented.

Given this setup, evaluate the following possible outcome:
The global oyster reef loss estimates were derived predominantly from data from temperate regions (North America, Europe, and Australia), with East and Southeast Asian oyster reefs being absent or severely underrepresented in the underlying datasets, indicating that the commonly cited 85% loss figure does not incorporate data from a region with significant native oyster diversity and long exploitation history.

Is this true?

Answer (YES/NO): YES